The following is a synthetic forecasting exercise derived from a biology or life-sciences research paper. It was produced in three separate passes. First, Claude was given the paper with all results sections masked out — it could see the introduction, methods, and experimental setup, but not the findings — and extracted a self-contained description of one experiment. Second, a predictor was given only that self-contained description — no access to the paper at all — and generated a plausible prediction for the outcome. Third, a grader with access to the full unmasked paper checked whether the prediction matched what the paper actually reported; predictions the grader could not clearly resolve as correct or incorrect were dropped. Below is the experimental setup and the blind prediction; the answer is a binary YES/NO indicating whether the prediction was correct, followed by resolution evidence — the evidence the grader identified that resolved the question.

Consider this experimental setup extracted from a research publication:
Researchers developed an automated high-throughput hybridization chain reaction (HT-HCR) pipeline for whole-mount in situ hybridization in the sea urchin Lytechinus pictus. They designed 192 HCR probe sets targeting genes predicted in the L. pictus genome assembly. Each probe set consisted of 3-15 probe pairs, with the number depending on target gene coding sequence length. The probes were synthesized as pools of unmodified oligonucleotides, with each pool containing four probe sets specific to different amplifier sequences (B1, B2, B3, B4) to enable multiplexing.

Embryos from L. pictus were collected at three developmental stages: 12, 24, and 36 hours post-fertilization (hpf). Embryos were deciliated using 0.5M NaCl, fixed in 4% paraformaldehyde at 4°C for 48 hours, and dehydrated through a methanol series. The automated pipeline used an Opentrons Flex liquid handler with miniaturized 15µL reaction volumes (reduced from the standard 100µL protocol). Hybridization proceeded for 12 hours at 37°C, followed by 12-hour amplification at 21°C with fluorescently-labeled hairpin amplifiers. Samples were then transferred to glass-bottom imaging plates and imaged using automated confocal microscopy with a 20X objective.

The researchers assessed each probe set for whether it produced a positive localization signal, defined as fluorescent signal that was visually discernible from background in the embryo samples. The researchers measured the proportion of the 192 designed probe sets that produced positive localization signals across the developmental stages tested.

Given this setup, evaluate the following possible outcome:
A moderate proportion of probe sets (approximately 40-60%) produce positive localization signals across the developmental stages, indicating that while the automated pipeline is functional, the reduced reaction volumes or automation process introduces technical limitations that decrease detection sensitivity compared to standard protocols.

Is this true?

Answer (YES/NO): NO